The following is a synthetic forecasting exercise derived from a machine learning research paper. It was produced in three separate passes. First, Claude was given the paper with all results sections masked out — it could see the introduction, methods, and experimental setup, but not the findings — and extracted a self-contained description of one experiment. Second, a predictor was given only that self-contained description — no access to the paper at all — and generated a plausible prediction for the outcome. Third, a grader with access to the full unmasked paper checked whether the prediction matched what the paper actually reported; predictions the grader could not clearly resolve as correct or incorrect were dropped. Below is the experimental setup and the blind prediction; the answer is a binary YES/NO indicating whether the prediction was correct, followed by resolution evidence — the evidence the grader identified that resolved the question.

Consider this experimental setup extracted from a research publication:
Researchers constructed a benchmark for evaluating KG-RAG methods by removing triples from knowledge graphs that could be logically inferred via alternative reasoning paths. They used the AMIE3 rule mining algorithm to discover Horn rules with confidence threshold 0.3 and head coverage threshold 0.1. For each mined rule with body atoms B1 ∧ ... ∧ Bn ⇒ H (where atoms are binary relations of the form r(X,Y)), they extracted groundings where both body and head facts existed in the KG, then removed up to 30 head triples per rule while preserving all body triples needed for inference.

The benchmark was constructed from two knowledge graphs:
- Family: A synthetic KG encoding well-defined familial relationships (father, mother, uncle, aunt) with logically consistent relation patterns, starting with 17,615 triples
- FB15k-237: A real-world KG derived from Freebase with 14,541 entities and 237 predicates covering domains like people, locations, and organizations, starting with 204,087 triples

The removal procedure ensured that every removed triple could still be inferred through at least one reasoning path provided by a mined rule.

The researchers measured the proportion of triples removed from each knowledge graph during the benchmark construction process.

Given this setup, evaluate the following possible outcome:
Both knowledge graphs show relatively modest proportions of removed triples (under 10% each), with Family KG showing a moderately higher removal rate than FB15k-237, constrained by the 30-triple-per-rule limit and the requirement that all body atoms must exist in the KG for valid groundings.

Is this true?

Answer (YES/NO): NO